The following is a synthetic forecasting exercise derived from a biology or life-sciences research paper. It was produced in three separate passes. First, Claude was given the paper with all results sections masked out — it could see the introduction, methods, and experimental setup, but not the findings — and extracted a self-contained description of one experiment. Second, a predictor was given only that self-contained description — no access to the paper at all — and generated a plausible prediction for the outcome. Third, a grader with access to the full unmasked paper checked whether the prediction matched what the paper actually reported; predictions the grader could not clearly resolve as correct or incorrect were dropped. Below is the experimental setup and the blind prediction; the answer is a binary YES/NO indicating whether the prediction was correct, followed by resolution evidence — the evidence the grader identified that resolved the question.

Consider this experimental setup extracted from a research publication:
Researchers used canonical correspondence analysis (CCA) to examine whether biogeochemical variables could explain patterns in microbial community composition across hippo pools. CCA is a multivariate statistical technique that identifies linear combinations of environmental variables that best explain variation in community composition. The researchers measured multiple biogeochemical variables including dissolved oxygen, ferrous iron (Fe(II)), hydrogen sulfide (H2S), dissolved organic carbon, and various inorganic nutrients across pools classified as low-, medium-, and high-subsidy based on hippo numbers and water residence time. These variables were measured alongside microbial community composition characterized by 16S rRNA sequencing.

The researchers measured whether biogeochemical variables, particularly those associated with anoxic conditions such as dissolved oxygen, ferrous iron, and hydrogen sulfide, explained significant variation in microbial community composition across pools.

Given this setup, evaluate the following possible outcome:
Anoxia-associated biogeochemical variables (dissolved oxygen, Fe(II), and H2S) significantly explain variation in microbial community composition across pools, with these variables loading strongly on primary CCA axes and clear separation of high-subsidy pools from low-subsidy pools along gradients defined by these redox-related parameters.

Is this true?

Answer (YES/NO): NO